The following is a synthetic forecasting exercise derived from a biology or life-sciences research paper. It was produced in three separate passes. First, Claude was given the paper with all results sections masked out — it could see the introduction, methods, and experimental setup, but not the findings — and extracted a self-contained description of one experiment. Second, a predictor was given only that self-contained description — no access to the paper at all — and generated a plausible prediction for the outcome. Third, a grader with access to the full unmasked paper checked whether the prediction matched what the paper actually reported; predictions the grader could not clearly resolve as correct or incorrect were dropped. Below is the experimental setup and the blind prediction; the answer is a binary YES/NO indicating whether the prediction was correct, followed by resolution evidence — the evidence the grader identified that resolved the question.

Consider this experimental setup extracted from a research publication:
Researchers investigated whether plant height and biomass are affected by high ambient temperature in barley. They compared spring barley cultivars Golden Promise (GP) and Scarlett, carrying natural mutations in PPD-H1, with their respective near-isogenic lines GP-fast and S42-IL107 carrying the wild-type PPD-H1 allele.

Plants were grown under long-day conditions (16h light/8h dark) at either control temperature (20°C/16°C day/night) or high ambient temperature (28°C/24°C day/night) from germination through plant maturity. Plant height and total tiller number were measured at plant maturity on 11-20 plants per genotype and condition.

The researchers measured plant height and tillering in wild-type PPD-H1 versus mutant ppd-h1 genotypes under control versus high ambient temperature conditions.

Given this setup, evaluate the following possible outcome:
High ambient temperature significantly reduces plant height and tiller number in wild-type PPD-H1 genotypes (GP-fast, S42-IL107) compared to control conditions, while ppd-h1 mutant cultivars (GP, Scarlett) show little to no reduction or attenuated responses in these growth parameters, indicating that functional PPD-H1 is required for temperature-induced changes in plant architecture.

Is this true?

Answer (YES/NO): NO